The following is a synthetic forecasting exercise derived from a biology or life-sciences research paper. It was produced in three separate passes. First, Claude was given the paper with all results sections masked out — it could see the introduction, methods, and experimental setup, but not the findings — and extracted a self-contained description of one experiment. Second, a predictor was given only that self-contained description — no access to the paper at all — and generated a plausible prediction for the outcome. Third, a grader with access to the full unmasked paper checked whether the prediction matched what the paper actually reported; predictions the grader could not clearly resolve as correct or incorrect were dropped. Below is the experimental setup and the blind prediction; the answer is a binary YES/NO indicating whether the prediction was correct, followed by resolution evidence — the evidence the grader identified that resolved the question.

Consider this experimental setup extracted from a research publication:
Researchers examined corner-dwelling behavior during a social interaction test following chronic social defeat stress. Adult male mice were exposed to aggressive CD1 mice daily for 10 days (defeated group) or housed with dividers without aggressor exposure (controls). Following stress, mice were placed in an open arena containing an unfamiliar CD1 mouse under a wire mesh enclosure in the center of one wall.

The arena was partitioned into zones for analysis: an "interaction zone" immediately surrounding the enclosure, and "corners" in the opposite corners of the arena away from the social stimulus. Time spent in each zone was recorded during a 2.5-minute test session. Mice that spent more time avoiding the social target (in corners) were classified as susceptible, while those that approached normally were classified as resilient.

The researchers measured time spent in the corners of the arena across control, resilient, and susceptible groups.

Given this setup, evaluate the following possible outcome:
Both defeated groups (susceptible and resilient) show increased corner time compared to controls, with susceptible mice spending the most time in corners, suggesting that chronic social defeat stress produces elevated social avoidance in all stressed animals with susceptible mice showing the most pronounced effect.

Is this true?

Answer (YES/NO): NO